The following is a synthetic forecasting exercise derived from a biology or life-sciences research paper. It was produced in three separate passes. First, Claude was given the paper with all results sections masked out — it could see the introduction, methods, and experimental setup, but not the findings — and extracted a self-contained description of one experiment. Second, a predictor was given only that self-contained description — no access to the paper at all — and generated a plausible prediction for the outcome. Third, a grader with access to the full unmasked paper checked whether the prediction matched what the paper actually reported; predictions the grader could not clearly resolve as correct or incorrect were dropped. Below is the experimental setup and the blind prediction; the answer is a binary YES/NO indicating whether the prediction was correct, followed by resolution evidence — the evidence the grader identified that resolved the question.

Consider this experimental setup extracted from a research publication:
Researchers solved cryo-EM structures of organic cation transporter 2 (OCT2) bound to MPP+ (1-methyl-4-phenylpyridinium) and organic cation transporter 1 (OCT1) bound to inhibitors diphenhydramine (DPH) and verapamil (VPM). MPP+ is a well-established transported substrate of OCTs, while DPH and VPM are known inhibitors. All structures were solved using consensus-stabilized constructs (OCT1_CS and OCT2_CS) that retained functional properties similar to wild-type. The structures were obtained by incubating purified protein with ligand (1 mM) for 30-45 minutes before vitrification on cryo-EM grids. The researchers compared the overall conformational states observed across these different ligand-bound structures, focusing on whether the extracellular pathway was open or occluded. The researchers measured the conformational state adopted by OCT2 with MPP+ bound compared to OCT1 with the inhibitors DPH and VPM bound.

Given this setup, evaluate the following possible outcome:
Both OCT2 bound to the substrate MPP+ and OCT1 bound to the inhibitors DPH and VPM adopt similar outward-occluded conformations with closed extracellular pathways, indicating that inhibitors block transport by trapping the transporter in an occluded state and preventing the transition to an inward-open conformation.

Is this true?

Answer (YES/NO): NO